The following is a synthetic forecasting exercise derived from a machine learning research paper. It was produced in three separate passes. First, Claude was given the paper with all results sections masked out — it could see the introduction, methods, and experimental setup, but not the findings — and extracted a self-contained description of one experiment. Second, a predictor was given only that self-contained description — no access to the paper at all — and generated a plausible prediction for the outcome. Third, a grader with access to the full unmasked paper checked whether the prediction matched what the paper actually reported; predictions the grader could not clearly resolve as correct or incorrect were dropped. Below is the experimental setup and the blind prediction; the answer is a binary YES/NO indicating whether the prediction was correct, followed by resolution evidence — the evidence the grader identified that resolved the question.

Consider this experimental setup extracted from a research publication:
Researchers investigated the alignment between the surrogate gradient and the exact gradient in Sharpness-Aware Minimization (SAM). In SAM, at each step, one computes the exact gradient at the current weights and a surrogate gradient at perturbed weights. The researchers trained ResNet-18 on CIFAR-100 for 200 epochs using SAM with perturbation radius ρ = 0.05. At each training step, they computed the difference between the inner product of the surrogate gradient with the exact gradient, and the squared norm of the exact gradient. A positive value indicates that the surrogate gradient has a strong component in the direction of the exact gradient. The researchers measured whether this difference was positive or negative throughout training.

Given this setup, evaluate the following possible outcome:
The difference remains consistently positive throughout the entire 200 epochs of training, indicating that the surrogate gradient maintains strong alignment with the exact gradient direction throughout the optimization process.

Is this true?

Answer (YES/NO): YES